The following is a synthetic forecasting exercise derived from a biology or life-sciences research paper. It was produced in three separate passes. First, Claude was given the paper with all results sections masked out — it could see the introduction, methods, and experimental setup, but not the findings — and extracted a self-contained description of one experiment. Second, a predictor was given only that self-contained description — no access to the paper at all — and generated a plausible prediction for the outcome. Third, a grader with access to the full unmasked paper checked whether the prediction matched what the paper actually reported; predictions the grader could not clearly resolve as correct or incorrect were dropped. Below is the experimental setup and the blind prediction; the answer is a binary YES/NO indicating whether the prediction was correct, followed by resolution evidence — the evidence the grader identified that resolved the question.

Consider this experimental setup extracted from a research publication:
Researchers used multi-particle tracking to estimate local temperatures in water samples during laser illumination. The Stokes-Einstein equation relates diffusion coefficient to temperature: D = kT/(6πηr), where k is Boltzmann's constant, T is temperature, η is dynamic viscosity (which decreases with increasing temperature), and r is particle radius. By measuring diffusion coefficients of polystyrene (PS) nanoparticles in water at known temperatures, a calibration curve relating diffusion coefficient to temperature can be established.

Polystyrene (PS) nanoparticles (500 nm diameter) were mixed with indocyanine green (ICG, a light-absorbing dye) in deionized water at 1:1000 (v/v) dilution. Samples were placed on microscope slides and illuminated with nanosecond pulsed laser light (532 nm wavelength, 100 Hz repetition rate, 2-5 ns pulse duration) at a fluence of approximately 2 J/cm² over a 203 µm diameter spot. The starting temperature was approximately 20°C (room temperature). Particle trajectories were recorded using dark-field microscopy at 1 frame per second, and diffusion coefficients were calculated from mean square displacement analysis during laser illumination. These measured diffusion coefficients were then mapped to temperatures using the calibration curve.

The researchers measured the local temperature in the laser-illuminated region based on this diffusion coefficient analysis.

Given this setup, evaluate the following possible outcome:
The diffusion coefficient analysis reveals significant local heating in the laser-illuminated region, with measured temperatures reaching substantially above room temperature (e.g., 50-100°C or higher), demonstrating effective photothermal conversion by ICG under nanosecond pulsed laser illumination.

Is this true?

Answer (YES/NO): YES